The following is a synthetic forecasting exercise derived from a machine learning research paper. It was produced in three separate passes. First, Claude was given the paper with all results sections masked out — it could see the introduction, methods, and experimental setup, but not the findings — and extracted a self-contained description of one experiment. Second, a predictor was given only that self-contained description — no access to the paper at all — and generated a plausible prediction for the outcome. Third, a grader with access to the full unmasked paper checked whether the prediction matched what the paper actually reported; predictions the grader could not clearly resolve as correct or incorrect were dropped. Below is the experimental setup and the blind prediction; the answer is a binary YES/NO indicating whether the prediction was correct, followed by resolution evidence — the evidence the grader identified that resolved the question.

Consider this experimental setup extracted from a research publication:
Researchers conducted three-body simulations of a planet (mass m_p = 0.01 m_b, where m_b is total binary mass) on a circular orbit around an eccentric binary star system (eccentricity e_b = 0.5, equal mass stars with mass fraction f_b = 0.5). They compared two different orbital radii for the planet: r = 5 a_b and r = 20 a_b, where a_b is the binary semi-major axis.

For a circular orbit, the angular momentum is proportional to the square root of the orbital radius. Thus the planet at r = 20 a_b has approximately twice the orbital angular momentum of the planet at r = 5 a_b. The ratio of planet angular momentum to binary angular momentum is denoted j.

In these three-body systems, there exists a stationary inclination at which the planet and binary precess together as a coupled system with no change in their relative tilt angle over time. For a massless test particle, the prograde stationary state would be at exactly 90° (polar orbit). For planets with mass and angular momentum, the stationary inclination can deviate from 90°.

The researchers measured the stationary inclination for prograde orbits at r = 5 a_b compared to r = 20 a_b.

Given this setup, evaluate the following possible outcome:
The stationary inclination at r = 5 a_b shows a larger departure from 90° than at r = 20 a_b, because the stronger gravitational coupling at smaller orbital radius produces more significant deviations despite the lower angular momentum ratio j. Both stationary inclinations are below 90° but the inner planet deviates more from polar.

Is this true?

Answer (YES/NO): NO